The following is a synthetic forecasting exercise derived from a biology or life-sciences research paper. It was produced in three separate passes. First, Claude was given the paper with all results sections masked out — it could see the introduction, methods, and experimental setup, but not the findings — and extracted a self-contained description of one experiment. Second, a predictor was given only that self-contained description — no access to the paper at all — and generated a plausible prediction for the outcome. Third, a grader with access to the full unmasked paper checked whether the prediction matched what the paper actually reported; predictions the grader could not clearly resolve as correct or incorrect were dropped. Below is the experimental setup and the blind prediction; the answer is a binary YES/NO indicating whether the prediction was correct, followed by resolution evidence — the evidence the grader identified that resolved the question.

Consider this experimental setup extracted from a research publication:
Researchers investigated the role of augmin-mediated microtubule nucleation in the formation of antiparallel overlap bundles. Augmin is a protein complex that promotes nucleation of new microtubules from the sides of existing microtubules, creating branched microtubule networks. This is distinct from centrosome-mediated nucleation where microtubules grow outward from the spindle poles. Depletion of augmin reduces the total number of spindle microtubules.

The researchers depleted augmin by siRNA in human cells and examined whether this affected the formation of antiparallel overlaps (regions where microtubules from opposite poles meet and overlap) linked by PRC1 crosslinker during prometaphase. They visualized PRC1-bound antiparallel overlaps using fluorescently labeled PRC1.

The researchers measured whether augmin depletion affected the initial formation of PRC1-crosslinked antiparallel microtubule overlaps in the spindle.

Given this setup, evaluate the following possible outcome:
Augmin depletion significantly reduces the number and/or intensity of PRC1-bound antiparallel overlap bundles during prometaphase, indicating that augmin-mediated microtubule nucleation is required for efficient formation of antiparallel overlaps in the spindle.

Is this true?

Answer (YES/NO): YES